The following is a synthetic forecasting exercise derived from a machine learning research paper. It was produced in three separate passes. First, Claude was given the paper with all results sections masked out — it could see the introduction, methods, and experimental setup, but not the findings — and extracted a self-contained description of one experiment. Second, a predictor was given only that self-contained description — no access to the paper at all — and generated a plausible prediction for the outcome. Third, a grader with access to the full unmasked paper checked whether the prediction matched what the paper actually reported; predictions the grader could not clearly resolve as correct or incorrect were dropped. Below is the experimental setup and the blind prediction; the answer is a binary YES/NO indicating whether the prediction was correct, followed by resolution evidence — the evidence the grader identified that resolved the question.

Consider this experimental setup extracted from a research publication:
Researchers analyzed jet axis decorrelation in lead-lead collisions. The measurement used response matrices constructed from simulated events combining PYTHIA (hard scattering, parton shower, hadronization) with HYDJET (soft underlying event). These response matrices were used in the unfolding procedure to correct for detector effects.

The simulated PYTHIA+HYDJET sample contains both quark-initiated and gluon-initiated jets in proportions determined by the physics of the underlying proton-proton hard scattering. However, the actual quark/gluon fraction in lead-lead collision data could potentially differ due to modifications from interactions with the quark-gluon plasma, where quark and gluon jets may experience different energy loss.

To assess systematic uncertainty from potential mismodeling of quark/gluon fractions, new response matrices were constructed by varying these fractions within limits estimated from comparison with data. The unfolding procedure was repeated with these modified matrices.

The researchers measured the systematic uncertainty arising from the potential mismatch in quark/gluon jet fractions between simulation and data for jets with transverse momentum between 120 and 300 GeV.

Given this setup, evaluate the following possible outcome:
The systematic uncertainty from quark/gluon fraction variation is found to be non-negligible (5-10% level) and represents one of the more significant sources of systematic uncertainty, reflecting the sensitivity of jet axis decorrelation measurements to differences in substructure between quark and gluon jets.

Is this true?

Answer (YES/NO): NO